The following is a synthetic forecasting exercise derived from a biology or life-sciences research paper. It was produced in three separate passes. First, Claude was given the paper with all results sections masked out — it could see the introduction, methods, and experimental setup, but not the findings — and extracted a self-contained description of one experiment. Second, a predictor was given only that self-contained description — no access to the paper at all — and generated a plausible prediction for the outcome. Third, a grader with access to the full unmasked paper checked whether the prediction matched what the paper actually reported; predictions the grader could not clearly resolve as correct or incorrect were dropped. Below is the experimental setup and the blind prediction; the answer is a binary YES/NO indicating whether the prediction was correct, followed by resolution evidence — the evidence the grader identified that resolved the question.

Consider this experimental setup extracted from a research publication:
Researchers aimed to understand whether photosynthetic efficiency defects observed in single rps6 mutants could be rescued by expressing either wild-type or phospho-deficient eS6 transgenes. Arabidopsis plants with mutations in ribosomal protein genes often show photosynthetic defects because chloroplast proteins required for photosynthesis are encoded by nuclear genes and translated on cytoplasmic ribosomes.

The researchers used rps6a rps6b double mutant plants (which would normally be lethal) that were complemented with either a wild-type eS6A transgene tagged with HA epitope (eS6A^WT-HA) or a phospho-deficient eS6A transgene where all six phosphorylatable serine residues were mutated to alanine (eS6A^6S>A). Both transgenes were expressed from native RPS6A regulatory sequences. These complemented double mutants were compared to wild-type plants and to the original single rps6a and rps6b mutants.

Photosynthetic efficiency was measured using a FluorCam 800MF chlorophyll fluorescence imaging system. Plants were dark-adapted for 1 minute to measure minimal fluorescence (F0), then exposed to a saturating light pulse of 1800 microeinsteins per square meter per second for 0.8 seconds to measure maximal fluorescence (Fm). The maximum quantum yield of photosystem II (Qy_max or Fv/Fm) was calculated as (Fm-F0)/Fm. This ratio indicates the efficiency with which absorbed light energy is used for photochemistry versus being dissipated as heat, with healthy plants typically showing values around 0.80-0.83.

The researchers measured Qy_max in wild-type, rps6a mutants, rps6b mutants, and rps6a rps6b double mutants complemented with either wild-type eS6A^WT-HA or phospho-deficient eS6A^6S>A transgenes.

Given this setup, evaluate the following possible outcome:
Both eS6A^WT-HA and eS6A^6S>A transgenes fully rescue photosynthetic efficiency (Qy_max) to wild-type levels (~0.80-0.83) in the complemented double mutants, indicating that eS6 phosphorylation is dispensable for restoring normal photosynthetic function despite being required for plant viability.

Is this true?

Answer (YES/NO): NO